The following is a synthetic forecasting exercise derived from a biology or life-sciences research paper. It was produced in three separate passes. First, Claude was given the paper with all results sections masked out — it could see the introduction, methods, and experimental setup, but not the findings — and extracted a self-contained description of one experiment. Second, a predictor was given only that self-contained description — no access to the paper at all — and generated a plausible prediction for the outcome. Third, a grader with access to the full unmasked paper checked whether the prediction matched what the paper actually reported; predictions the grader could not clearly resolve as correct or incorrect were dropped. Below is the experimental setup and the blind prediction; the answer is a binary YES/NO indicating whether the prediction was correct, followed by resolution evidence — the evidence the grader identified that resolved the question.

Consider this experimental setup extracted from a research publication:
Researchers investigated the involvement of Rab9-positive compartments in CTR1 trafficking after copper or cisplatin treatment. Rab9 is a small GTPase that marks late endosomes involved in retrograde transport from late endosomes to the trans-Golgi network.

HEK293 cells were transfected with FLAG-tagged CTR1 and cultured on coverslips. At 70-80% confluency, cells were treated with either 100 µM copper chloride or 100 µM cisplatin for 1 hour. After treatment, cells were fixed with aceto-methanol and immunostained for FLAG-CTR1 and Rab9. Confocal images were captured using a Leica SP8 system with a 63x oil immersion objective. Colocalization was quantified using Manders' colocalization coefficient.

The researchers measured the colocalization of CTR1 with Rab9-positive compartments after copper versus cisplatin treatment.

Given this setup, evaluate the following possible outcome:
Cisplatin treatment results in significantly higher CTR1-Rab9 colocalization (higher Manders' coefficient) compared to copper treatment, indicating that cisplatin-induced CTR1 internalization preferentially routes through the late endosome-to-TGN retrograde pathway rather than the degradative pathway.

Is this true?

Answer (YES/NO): NO